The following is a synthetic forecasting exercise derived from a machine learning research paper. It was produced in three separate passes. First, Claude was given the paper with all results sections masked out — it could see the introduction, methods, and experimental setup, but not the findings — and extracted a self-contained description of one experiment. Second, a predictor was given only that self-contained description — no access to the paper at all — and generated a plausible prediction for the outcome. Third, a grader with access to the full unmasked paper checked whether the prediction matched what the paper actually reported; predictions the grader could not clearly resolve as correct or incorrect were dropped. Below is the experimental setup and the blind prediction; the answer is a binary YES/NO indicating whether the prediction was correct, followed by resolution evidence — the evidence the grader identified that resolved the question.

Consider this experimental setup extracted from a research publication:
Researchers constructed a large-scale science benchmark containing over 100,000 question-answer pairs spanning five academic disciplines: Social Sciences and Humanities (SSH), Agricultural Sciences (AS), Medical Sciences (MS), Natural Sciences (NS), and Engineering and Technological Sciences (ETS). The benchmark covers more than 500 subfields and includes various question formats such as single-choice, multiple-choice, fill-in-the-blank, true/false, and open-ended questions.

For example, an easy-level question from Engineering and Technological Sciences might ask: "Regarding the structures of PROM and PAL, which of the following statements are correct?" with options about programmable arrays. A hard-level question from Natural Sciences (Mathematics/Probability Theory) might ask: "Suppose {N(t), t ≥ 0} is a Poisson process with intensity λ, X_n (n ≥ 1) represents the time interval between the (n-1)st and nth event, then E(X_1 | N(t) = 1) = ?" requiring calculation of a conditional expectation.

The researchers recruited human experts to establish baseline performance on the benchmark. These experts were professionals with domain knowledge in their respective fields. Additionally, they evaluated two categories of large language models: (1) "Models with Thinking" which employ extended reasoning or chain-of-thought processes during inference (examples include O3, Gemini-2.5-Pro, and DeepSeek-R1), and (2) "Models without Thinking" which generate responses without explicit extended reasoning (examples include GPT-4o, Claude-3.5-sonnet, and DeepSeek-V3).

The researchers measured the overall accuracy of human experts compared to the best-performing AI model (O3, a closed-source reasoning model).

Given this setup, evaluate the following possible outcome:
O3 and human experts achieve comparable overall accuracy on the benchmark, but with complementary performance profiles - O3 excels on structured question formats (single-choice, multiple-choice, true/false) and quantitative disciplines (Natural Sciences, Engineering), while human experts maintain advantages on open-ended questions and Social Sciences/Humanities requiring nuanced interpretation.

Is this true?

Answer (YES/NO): NO